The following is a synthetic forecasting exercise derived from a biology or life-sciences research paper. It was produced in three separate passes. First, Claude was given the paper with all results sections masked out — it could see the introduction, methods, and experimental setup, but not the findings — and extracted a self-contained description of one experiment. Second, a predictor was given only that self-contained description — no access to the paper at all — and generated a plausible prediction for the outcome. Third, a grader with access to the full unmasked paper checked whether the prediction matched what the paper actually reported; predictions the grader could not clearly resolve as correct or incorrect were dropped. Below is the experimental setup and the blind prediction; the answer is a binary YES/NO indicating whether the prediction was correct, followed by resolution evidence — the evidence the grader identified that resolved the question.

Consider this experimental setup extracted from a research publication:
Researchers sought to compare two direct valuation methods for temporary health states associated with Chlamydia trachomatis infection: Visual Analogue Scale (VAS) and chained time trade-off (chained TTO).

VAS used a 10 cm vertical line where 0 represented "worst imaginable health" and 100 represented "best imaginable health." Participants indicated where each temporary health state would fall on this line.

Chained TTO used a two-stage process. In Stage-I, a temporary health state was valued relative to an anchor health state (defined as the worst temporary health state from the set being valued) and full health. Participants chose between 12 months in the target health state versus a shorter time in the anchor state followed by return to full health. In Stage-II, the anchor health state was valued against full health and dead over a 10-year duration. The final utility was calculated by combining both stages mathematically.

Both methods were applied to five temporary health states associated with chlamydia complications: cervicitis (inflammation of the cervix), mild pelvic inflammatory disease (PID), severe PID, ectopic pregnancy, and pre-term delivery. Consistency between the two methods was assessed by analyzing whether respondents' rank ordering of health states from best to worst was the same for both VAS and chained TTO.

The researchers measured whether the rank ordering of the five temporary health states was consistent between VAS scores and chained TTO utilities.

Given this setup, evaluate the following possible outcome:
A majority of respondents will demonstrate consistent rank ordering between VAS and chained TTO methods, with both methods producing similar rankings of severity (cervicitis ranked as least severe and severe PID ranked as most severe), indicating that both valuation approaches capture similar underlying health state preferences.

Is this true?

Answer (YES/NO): NO